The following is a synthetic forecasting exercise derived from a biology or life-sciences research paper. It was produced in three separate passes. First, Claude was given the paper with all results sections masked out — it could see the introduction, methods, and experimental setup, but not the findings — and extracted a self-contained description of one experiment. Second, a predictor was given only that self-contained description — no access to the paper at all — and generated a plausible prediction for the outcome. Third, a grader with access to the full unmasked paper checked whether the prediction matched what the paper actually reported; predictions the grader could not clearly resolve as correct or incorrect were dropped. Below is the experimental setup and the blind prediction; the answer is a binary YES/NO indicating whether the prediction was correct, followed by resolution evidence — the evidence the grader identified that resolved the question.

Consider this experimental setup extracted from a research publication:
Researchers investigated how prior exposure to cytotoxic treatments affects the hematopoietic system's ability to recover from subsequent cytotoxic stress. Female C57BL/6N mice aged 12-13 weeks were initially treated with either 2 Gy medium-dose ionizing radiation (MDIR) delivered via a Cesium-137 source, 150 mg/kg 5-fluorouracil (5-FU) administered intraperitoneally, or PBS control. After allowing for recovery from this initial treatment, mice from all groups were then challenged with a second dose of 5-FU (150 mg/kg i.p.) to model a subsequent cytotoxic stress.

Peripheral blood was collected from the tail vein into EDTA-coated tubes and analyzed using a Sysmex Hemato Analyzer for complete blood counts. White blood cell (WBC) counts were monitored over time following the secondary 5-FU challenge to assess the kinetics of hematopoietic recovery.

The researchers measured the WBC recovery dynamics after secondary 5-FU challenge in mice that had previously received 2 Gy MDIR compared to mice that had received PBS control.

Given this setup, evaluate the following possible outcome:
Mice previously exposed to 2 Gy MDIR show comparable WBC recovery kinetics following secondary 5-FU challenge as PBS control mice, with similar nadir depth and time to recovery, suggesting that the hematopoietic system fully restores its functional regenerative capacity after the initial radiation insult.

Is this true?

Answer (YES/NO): NO